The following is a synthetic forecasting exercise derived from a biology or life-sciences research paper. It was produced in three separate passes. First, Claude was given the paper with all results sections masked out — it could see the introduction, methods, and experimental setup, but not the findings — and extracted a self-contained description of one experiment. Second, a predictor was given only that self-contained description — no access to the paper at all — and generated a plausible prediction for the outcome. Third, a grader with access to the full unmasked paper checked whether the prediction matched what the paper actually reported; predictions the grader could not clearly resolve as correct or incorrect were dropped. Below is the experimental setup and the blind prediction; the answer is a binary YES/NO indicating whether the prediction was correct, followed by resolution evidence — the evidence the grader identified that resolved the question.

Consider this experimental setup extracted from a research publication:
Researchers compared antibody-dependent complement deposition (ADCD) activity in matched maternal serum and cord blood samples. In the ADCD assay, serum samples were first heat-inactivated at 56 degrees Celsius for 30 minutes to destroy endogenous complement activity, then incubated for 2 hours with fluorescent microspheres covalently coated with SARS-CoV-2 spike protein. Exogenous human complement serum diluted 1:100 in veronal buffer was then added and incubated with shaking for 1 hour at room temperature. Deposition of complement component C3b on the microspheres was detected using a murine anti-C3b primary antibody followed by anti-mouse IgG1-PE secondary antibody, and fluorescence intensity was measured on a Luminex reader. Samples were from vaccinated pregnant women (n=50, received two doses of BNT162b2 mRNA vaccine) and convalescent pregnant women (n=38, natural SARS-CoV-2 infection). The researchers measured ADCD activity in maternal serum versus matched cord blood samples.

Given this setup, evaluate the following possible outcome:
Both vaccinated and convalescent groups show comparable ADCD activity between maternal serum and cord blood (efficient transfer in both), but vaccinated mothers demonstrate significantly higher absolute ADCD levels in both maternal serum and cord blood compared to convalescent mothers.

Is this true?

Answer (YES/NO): NO